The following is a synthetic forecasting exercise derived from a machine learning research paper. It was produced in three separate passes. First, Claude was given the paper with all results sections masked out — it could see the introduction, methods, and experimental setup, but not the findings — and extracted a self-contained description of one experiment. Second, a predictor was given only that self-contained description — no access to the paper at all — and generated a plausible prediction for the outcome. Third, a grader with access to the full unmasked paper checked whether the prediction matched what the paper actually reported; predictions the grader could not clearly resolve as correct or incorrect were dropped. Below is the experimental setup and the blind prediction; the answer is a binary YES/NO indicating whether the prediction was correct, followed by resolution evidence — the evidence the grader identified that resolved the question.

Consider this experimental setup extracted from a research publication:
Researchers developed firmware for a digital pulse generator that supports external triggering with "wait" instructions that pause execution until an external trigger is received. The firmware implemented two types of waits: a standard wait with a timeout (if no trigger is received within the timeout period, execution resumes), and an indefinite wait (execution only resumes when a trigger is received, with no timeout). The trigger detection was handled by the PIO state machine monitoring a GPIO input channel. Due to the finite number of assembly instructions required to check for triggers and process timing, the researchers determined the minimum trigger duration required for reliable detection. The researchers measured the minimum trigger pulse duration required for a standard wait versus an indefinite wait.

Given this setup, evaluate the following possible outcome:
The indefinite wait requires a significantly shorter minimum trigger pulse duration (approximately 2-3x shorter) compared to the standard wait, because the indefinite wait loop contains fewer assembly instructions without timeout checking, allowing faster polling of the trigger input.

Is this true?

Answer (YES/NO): NO